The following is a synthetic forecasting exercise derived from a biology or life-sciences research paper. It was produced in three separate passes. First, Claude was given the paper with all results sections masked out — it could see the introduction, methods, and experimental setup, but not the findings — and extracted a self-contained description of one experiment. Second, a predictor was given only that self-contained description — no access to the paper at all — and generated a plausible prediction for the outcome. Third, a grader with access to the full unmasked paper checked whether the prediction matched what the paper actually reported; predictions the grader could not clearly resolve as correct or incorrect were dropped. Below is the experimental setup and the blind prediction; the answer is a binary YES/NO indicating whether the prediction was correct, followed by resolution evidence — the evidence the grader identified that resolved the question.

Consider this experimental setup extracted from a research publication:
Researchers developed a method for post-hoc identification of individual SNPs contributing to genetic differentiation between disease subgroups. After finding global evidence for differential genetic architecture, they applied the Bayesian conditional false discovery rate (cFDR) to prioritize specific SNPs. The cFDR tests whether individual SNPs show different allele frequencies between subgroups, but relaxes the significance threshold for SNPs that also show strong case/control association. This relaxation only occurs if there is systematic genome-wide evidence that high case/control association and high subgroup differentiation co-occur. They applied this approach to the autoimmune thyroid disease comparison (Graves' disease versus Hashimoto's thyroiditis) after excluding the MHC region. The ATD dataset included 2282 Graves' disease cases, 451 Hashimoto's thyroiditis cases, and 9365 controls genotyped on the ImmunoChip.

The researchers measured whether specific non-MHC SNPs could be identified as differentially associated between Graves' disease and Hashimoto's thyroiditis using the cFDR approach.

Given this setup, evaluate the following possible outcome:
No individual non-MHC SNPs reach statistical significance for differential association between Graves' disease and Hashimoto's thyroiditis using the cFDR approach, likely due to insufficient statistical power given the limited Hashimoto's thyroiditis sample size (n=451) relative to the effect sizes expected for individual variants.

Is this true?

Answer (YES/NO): NO